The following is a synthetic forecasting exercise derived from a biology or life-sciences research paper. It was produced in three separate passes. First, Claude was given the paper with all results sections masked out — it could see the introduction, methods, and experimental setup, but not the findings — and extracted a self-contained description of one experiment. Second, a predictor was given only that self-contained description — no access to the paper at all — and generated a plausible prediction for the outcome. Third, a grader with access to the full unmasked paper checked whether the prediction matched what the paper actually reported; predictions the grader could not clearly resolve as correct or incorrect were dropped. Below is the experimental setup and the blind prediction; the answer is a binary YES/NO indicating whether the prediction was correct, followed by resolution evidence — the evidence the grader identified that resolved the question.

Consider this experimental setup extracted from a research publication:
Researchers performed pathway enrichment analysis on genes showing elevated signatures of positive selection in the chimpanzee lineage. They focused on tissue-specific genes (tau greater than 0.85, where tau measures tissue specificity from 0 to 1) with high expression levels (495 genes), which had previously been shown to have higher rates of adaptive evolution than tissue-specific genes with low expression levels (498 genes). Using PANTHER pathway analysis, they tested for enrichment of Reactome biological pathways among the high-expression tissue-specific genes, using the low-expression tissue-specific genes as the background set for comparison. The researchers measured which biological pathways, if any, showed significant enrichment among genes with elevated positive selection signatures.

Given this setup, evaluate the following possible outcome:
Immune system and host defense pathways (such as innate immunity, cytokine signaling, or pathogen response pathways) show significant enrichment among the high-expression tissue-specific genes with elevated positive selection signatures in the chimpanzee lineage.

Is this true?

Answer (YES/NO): YES